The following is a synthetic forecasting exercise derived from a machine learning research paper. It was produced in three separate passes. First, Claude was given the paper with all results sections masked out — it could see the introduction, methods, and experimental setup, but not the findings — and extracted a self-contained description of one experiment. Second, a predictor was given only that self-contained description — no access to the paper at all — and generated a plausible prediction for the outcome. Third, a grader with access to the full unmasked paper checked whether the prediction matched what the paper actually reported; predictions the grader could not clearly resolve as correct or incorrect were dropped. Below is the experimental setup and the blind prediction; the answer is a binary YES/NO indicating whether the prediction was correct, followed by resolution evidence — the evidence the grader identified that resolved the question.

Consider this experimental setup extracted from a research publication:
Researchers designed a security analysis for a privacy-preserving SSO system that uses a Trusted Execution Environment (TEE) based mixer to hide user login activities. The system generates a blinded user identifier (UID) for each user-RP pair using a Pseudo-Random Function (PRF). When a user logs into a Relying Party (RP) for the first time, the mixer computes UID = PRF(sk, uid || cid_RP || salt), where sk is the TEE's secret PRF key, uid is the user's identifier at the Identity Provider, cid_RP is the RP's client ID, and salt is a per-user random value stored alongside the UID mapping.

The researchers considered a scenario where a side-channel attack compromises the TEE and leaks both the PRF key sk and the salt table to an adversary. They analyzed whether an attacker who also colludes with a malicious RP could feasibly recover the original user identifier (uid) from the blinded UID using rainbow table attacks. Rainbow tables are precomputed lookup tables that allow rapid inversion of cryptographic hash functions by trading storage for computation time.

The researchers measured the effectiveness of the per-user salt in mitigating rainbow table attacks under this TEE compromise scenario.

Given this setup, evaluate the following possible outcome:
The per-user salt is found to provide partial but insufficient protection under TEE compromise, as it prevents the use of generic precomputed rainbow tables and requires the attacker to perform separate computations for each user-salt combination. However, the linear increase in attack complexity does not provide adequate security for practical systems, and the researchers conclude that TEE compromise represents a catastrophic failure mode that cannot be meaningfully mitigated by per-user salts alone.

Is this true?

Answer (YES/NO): NO